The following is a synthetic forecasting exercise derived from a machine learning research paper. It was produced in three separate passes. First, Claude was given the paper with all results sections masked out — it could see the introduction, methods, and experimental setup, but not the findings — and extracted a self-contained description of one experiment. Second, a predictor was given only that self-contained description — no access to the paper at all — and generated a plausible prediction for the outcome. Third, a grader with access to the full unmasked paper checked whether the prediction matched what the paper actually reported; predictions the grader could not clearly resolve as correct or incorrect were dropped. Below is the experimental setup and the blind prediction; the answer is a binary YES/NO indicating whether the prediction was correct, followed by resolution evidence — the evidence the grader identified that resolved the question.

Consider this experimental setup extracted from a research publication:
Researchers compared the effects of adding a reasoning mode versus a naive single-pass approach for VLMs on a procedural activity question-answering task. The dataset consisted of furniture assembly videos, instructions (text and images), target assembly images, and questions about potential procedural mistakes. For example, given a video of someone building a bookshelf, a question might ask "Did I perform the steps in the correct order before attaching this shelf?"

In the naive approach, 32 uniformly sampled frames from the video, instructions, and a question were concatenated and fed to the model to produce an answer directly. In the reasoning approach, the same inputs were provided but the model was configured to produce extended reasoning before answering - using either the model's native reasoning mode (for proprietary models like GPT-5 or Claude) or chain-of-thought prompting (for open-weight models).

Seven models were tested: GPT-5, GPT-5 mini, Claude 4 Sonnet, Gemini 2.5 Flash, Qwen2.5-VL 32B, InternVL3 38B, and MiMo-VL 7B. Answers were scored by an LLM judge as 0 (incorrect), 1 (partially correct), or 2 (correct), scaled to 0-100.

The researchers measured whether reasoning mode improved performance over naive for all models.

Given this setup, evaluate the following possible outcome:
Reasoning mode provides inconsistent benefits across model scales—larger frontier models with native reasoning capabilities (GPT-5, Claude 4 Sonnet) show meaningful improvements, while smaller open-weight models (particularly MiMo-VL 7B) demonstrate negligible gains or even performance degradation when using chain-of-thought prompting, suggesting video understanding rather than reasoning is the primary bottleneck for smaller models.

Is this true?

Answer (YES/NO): NO